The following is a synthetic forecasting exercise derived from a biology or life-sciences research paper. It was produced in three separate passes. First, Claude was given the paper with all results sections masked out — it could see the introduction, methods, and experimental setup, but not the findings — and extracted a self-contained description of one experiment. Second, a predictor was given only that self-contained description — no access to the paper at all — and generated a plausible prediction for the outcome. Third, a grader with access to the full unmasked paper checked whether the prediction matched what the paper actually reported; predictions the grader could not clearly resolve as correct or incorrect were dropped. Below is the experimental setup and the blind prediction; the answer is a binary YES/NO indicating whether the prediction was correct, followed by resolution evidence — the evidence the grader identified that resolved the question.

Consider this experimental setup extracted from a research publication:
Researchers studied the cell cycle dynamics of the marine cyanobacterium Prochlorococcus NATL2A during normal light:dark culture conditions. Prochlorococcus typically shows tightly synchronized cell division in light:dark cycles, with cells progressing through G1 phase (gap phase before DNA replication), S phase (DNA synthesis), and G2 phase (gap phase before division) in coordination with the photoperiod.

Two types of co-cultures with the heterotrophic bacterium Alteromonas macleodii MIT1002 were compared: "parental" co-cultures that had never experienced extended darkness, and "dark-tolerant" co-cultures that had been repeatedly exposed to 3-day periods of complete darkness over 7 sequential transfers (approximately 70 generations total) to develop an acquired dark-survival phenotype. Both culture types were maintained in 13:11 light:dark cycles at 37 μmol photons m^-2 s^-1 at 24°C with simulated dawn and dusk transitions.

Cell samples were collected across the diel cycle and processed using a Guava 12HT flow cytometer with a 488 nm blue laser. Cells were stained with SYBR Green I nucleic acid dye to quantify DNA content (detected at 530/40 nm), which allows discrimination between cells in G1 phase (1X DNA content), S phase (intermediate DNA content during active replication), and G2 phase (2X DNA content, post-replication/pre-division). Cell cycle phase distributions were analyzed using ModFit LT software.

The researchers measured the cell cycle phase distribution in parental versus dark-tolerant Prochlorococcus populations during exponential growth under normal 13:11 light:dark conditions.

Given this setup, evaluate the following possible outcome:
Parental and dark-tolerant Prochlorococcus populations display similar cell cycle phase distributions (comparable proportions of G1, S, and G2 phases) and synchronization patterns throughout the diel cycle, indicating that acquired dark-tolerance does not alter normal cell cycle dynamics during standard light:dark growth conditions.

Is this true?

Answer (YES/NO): NO